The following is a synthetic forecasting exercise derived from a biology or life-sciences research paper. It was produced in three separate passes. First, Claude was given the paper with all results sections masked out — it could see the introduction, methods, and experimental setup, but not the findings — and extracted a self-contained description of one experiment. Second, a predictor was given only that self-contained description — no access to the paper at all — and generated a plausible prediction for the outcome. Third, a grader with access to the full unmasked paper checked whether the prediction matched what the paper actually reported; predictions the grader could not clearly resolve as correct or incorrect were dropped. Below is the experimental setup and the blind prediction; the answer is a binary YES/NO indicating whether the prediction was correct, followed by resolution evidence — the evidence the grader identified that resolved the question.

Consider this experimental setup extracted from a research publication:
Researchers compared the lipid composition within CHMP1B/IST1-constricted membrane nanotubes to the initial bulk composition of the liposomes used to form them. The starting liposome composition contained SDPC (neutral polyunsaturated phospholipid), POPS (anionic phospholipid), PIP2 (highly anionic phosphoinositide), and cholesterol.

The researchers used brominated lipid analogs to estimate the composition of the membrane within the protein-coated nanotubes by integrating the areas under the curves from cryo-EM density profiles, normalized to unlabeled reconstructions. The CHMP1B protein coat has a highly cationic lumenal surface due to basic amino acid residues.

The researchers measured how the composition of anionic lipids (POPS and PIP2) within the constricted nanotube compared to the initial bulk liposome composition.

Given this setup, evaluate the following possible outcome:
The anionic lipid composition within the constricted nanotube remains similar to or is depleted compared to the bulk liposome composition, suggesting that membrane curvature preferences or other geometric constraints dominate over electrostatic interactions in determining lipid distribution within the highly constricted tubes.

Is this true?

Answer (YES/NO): NO